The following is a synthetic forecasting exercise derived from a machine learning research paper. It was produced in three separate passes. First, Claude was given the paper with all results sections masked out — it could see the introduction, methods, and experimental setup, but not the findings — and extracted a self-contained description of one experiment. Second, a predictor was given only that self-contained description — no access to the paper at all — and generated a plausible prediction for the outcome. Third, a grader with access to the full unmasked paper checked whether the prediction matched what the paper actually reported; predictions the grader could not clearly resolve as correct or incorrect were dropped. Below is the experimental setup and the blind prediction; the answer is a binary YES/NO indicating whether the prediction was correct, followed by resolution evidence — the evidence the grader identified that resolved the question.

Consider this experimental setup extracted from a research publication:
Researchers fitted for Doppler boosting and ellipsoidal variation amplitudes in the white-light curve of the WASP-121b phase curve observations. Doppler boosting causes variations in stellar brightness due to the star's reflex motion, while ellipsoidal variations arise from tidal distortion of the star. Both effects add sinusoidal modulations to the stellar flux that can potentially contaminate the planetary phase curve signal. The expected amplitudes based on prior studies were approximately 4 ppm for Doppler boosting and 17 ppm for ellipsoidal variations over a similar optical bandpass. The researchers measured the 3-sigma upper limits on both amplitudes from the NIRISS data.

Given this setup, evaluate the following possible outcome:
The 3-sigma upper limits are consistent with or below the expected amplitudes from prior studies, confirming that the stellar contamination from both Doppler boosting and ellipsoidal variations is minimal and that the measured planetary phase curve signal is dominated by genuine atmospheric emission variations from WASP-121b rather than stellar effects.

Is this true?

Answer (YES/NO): NO